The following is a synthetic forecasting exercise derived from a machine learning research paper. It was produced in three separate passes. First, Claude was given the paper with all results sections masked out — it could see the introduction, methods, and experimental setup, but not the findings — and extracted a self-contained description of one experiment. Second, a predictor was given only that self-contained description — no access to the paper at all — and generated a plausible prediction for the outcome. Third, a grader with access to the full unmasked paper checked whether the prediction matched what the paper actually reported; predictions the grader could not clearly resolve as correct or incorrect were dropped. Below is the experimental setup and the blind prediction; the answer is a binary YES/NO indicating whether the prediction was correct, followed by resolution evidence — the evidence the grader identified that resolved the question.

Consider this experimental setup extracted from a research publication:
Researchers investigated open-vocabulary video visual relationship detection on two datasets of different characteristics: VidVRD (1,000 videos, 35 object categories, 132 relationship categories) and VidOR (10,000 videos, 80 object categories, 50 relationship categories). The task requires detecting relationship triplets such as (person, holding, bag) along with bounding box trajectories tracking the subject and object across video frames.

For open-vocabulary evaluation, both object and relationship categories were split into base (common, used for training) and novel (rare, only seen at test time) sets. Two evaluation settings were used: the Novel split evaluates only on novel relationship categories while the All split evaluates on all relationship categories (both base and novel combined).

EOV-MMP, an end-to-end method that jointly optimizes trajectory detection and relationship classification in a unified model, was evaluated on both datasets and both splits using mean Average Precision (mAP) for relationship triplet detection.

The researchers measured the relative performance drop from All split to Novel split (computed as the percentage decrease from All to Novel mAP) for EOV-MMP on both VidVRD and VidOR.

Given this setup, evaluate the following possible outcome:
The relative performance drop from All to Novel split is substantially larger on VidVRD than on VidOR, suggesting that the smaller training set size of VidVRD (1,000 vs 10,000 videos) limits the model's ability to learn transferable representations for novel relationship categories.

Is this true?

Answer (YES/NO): NO